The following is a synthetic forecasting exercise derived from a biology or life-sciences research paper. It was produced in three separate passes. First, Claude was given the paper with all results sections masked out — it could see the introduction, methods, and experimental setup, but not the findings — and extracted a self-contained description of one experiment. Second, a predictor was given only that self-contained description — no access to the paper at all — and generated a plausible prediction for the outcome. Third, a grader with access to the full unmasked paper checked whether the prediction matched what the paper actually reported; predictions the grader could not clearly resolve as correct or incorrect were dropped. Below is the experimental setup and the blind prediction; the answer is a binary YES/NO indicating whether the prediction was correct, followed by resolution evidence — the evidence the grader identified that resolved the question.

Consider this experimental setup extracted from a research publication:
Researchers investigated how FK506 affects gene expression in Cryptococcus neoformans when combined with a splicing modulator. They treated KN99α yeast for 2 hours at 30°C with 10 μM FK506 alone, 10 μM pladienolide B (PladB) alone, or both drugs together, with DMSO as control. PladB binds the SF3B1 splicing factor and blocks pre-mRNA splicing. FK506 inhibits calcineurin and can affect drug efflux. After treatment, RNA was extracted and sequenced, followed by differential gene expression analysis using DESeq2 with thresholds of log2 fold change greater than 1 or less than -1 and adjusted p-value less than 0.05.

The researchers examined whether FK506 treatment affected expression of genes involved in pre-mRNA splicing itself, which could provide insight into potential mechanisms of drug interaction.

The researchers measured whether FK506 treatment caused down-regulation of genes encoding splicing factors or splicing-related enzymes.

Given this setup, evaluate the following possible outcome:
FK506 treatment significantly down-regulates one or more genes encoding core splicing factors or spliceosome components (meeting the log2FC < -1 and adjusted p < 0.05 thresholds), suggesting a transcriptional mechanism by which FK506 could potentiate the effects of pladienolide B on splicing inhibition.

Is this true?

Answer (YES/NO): NO